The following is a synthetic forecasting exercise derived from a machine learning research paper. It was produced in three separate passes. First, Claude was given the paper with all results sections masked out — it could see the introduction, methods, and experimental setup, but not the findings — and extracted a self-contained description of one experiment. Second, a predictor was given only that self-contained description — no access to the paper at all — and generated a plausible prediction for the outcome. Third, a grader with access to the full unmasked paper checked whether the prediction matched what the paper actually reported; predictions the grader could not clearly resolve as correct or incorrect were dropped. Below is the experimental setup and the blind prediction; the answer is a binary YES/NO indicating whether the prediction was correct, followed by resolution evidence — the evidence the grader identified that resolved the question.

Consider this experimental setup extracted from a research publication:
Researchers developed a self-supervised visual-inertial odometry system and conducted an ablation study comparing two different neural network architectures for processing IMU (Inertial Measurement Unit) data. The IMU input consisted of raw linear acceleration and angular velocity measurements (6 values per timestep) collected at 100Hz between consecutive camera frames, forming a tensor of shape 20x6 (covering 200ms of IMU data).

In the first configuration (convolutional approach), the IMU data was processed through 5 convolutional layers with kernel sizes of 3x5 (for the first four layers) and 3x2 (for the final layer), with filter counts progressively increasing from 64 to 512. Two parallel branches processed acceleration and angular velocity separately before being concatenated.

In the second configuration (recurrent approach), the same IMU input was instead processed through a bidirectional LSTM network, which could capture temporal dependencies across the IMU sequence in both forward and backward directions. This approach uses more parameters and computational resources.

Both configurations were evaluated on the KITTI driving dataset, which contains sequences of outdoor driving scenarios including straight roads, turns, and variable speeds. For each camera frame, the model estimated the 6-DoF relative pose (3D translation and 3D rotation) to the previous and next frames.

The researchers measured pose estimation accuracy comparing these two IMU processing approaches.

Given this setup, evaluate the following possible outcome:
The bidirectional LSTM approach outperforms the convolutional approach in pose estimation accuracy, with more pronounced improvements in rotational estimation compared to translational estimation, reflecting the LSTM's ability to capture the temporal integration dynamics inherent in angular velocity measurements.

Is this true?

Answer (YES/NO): NO